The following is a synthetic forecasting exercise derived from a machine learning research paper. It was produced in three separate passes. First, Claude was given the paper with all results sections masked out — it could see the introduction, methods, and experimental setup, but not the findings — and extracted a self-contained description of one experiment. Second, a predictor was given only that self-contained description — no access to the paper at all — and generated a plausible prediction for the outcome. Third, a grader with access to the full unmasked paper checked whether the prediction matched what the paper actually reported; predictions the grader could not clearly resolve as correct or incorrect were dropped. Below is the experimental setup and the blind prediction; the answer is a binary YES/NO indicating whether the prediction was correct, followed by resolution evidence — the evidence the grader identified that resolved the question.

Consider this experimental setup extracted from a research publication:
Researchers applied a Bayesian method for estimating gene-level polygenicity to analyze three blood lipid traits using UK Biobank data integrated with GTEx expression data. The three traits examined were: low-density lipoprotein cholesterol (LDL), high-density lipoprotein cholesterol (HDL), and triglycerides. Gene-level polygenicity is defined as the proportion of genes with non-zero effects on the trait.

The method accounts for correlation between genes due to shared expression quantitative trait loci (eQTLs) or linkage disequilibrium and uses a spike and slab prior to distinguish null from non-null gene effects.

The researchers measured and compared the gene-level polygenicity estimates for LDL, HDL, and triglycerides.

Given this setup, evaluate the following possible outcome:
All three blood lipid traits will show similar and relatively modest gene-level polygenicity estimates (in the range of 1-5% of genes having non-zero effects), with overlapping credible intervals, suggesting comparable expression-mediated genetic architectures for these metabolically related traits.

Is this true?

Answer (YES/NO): NO